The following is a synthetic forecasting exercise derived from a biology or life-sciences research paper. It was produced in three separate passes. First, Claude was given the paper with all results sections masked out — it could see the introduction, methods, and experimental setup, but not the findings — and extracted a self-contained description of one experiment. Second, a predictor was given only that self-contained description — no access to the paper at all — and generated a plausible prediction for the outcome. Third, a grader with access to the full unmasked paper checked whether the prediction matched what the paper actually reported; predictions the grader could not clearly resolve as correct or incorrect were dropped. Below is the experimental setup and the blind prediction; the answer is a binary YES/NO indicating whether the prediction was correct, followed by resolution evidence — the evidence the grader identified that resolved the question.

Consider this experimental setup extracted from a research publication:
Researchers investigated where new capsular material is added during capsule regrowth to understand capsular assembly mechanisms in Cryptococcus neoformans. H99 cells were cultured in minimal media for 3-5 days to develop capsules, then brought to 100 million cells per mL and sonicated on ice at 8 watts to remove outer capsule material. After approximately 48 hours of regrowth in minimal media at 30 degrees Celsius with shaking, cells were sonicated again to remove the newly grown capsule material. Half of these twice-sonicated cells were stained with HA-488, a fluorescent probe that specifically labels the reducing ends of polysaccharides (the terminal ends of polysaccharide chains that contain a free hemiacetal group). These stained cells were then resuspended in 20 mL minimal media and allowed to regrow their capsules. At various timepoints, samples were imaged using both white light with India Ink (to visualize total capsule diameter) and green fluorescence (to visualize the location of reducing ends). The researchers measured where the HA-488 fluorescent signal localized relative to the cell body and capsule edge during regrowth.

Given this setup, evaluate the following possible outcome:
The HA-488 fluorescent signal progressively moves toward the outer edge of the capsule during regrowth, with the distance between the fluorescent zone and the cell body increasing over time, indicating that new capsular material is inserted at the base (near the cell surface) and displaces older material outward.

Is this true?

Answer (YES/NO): NO